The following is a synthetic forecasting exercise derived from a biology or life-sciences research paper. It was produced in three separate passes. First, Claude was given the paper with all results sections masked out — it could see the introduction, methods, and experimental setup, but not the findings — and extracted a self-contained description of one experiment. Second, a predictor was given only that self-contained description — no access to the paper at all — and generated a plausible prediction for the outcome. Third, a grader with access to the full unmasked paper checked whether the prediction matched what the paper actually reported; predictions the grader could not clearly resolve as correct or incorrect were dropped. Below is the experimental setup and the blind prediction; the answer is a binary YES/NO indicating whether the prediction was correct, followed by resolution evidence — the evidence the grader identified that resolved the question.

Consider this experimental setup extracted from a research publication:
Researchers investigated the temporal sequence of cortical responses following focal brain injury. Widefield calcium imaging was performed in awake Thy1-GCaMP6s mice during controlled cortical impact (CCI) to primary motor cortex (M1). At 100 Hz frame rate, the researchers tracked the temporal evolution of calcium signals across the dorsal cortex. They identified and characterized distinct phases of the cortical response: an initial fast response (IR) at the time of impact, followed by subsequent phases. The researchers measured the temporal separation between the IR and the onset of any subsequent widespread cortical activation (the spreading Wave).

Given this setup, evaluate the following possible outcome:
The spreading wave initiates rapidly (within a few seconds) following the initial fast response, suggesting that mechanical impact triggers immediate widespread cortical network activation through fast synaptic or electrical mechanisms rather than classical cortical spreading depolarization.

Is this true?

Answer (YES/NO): NO